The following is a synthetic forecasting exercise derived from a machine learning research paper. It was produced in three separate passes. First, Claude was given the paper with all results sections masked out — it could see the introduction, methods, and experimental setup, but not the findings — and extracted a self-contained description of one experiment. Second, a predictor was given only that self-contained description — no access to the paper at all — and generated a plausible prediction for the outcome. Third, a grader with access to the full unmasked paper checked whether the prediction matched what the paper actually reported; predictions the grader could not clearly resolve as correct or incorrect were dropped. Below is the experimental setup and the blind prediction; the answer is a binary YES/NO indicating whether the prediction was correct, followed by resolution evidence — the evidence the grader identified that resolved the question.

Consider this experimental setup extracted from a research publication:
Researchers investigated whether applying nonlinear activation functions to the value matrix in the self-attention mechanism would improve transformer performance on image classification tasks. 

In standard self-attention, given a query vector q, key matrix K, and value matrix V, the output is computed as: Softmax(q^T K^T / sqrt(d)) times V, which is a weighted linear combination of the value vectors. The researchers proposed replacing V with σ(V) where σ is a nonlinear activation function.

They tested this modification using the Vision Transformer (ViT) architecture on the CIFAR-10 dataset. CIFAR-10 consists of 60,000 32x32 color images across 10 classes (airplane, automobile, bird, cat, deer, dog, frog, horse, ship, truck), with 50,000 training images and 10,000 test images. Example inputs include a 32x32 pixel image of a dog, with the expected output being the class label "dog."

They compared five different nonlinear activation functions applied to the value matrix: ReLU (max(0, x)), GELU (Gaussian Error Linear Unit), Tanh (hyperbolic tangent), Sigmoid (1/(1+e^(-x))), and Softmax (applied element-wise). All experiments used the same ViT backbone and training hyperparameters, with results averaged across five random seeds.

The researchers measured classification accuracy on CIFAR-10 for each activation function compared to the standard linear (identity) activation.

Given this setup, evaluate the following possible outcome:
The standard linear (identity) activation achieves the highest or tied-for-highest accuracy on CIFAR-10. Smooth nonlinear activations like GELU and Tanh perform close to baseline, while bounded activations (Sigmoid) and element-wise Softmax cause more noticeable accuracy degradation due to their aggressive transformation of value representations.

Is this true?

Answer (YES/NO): NO